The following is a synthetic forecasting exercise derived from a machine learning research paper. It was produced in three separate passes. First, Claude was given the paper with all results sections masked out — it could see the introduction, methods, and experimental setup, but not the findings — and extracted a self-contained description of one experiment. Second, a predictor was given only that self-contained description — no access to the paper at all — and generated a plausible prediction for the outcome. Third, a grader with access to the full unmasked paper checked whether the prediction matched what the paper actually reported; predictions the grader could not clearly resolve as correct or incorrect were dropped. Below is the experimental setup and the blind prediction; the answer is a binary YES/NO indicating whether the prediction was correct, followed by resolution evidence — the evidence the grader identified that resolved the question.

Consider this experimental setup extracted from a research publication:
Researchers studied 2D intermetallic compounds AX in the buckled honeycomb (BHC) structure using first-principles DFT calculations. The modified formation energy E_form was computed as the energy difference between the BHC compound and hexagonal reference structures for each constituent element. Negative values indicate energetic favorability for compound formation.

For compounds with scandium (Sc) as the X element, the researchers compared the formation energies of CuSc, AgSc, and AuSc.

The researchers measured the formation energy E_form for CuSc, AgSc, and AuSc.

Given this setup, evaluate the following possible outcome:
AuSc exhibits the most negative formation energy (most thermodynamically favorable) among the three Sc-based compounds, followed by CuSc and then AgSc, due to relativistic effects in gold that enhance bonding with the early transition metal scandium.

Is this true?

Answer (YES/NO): NO